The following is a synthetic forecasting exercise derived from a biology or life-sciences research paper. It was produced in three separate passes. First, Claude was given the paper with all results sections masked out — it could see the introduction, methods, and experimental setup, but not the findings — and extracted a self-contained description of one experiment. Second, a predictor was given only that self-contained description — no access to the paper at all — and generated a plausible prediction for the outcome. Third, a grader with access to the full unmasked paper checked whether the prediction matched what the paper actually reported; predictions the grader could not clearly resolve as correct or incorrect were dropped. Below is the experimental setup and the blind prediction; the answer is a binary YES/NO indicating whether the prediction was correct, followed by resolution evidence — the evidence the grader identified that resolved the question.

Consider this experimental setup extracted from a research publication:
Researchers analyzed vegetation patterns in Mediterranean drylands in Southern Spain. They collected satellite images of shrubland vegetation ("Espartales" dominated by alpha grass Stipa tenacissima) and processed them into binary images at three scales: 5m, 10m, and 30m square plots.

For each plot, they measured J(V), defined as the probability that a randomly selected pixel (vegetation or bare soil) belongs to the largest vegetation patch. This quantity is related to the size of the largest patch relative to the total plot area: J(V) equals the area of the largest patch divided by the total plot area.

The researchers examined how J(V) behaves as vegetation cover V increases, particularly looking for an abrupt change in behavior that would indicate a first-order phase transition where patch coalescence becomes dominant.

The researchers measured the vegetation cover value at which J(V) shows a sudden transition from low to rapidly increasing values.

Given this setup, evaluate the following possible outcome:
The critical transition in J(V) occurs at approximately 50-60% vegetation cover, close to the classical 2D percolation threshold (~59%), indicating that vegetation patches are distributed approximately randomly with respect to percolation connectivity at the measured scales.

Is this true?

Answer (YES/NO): NO